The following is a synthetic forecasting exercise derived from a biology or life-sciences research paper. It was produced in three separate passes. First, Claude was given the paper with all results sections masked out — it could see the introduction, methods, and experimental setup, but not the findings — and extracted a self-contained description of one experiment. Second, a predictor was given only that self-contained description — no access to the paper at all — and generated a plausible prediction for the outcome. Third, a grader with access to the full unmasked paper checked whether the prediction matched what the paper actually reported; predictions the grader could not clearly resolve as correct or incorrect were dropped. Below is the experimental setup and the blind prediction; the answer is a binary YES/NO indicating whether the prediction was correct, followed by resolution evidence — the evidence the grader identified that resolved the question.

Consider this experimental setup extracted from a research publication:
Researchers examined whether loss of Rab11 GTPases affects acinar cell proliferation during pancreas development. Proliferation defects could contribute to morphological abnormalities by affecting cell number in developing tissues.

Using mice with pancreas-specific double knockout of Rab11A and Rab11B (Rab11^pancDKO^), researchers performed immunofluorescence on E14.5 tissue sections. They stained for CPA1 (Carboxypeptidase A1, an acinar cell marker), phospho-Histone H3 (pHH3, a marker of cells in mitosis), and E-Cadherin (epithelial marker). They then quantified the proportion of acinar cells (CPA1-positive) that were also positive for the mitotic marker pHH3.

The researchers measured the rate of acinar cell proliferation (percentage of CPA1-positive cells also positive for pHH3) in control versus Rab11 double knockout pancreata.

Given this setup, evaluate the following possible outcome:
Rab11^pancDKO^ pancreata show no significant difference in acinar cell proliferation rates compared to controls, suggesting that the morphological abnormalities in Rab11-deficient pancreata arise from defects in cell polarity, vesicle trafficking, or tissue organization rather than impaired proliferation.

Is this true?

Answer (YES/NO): NO